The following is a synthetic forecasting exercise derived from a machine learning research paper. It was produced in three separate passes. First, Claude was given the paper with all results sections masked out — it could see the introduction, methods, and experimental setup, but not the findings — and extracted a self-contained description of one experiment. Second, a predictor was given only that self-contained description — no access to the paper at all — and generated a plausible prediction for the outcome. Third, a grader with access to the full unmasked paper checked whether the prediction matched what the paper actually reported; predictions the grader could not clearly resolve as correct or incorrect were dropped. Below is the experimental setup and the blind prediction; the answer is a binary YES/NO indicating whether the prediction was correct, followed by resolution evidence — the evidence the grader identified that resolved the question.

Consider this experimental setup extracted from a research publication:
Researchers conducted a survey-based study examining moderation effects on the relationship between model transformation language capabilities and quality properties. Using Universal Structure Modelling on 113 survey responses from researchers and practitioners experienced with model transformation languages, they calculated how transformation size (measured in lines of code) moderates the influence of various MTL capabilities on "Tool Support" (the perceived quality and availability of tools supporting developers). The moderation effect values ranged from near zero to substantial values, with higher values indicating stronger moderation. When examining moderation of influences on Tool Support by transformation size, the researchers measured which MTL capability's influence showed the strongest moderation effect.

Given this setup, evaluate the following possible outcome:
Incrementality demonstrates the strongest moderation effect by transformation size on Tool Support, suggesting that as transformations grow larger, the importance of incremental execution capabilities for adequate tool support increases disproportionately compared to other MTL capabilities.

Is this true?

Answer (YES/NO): YES